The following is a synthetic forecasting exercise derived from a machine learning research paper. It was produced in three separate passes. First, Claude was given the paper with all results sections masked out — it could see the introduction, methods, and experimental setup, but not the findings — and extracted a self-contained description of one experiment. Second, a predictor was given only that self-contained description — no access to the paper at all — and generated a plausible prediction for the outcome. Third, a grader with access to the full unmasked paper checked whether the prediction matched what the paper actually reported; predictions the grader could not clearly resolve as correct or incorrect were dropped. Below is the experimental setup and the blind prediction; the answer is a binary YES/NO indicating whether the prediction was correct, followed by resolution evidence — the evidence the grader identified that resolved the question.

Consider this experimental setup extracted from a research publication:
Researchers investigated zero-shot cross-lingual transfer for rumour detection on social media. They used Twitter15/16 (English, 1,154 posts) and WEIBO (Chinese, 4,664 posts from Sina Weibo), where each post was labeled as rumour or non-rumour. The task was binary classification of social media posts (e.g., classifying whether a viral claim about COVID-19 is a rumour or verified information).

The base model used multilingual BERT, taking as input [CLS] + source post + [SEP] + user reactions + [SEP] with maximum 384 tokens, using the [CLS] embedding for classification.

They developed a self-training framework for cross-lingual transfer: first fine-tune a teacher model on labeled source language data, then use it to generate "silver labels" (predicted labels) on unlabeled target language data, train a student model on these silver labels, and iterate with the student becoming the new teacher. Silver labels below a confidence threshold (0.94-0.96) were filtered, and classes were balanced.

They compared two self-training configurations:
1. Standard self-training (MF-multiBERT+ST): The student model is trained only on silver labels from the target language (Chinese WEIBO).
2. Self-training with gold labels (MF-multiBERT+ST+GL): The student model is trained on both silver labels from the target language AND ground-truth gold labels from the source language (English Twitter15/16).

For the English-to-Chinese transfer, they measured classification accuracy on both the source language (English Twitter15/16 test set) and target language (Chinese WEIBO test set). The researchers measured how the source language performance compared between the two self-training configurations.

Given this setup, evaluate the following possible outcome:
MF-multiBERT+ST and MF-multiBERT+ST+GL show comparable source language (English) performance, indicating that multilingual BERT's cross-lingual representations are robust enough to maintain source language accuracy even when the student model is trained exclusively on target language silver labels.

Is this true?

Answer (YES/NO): NO